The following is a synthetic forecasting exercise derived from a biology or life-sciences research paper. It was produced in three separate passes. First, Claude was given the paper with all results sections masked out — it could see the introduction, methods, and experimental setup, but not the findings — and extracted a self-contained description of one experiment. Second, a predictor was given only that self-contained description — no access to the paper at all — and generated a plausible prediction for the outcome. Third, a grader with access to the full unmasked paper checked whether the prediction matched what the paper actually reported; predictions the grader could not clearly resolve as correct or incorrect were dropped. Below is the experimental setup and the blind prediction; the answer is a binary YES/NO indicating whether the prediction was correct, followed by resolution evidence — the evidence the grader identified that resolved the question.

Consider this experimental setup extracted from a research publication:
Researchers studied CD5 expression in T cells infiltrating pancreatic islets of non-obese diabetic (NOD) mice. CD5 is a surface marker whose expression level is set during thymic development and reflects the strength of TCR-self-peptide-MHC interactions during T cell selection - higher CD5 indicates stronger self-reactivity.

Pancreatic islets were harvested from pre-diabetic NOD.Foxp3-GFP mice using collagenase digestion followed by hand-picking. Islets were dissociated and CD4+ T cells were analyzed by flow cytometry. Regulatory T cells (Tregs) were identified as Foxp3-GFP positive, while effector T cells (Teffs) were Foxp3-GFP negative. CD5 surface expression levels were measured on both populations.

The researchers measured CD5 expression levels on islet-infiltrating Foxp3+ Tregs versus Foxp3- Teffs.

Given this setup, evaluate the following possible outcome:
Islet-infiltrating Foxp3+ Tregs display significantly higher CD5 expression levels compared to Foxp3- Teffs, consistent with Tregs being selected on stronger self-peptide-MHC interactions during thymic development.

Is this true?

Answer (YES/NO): YES